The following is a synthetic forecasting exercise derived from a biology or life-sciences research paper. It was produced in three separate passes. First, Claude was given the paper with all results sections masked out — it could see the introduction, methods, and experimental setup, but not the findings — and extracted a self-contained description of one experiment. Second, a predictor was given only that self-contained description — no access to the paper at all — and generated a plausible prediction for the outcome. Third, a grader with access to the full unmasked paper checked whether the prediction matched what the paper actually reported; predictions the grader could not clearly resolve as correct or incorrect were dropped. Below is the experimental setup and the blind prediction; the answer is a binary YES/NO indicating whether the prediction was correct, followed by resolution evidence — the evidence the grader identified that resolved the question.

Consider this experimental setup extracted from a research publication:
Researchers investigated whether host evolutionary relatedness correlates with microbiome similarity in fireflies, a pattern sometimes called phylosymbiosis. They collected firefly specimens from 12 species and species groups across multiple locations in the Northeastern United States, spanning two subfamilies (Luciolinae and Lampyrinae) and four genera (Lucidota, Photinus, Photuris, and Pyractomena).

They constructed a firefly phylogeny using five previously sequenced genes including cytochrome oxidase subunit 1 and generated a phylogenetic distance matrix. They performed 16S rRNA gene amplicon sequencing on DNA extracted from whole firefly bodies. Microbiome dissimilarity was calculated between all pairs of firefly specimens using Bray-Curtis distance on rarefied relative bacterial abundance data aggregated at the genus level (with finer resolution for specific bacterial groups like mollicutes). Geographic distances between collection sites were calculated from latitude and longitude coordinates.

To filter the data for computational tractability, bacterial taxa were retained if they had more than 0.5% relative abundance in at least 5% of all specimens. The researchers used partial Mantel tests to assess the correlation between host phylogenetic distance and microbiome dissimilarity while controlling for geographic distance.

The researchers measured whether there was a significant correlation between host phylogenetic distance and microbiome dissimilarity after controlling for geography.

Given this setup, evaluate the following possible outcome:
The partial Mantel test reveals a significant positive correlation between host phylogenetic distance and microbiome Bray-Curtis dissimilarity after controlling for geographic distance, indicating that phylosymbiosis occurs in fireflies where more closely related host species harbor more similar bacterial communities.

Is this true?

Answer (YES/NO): YES